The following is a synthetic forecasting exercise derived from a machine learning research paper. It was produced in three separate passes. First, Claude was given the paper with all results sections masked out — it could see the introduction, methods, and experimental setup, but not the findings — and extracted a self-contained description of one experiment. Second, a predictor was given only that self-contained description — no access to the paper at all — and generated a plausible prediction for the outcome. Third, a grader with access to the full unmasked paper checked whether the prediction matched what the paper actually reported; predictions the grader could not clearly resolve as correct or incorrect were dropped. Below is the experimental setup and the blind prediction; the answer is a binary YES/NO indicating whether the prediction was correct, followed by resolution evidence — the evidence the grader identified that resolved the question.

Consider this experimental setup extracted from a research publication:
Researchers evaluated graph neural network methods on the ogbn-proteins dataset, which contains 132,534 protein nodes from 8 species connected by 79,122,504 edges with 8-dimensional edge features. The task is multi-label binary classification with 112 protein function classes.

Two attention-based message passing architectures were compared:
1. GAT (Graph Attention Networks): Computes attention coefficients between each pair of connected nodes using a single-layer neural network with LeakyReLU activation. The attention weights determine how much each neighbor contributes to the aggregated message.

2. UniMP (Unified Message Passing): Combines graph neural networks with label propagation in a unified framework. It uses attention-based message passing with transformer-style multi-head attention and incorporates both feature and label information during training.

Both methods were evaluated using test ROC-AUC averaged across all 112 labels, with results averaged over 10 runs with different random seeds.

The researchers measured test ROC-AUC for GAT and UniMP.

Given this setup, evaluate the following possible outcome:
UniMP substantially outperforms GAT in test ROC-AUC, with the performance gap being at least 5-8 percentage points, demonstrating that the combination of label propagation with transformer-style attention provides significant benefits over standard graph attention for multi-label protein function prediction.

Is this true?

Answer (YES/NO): NO